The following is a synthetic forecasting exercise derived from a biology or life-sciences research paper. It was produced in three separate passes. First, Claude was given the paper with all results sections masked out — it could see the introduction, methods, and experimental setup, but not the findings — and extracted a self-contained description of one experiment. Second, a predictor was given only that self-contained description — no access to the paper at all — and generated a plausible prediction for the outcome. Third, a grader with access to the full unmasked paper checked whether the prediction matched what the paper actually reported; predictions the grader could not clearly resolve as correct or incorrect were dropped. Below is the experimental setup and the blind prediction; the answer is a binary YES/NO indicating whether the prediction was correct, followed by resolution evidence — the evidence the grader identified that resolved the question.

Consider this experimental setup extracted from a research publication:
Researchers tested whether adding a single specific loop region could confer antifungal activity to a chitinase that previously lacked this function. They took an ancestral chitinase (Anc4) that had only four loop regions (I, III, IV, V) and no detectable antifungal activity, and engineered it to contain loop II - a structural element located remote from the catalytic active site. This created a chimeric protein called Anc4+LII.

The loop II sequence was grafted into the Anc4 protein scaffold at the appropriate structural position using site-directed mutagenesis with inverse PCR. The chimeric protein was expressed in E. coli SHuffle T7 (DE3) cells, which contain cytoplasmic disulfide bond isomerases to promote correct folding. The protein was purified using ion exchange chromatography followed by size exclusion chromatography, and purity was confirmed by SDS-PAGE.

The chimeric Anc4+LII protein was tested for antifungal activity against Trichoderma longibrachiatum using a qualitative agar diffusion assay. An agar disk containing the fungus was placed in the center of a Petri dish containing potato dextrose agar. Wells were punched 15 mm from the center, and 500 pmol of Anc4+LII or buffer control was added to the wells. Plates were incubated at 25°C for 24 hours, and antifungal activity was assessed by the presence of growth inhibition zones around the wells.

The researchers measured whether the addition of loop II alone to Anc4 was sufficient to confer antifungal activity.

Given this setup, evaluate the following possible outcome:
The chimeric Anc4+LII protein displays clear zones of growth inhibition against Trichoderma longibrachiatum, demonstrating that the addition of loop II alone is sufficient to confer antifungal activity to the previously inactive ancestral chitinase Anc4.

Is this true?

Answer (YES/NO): NO